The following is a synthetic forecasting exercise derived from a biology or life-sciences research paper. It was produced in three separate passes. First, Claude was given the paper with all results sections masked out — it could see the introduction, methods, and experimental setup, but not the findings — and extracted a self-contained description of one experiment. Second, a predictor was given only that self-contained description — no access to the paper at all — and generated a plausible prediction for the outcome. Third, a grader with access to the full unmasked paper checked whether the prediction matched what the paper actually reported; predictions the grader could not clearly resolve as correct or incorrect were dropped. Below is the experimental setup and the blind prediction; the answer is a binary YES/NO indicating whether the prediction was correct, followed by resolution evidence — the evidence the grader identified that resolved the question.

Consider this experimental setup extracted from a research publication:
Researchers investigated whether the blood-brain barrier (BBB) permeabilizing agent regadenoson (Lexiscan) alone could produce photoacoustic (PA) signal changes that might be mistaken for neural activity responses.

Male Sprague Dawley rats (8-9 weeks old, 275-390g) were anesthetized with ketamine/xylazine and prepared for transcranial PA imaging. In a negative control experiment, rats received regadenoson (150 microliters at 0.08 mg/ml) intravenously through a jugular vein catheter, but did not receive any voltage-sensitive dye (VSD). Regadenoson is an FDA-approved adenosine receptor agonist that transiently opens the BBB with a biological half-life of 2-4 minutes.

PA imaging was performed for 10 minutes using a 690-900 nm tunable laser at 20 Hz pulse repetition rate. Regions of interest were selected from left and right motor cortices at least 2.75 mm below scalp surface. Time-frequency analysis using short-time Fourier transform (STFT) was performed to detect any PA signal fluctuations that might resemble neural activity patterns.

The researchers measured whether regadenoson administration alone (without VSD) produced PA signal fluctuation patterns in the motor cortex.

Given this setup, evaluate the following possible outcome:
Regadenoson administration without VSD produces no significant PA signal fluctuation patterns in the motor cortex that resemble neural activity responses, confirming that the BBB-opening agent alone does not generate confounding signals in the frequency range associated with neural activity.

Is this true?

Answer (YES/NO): YES